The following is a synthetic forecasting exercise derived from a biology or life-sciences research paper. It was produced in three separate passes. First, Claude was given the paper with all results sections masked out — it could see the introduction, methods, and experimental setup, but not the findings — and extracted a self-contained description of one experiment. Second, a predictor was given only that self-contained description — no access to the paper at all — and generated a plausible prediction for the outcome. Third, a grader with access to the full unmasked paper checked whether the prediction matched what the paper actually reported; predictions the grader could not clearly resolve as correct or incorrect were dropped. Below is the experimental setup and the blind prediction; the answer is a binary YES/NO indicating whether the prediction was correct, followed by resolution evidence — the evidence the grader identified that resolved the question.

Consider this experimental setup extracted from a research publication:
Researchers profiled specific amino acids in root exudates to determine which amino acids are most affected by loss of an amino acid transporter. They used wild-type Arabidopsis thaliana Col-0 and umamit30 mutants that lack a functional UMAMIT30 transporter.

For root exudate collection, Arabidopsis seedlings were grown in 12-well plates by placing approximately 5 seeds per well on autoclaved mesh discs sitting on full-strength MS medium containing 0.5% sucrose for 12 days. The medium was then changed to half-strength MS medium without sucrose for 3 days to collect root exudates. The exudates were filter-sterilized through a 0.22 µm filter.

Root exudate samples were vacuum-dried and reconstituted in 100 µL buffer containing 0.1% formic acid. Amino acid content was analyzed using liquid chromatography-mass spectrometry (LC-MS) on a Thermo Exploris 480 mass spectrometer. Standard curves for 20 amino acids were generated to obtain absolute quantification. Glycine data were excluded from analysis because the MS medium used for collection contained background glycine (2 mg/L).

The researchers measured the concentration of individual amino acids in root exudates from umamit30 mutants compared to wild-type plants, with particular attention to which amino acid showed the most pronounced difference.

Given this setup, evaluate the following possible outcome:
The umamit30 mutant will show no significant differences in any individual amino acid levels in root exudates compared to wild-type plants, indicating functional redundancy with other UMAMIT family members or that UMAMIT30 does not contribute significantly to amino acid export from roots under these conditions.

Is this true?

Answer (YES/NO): NO